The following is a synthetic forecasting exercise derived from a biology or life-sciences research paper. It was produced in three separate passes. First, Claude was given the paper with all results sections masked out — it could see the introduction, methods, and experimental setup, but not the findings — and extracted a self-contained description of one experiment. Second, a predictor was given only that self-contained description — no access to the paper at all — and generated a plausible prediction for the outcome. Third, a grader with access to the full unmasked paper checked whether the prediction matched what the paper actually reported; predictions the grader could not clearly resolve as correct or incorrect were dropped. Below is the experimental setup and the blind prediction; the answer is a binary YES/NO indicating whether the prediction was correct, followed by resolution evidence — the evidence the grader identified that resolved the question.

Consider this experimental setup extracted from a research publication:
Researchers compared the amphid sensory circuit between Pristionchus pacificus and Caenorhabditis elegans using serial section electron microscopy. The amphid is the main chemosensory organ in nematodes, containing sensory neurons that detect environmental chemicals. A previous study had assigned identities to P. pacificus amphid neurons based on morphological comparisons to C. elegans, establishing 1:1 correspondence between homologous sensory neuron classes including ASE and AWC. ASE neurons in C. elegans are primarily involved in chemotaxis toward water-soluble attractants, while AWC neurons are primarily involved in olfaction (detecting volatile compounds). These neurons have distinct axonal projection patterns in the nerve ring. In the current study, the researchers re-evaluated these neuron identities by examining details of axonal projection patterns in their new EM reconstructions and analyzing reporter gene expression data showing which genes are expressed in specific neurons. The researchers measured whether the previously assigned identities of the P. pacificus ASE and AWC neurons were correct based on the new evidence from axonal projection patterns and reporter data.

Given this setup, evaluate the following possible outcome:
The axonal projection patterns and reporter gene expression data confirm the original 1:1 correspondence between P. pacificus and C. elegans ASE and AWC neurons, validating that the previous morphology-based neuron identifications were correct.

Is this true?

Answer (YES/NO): NO